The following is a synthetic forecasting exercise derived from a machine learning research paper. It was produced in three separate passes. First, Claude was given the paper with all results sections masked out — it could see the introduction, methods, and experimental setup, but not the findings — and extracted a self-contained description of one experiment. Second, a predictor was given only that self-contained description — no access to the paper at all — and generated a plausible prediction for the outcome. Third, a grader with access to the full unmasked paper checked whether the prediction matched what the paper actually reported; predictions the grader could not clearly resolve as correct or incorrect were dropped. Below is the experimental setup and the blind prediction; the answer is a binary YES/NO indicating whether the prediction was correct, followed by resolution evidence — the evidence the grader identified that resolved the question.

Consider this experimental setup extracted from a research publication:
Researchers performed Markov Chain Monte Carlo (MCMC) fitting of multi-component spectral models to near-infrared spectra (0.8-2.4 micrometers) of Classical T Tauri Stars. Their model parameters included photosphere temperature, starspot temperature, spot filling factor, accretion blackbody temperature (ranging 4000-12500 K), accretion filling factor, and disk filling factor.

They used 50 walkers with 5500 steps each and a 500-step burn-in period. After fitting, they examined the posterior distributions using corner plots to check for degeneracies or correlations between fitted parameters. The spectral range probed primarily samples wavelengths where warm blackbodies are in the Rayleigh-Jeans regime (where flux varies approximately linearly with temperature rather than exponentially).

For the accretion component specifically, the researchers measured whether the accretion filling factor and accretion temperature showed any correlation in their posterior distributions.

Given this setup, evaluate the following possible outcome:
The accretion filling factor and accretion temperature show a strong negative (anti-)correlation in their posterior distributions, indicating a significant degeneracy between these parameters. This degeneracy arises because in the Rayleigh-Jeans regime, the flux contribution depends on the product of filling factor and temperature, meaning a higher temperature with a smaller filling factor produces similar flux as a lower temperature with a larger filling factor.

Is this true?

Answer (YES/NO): YES